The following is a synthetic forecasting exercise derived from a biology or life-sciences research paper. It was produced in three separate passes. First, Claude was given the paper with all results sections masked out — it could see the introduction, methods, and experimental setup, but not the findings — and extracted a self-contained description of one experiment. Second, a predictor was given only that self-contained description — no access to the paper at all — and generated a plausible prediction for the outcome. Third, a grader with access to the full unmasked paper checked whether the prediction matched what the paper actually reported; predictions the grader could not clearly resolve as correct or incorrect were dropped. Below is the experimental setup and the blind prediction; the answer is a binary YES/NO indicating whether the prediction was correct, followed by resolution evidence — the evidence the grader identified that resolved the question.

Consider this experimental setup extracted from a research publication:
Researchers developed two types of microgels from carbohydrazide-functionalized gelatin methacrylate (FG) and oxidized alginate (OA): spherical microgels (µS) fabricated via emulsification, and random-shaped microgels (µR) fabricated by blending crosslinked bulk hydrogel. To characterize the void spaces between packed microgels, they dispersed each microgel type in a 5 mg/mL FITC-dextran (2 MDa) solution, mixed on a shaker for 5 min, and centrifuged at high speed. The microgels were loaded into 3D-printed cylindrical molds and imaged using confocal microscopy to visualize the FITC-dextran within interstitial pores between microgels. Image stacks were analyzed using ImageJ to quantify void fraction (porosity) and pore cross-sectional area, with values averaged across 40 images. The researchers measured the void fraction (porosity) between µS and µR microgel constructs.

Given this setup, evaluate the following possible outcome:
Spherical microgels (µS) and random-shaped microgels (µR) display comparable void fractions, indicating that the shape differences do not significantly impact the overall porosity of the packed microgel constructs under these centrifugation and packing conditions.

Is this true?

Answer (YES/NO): YES